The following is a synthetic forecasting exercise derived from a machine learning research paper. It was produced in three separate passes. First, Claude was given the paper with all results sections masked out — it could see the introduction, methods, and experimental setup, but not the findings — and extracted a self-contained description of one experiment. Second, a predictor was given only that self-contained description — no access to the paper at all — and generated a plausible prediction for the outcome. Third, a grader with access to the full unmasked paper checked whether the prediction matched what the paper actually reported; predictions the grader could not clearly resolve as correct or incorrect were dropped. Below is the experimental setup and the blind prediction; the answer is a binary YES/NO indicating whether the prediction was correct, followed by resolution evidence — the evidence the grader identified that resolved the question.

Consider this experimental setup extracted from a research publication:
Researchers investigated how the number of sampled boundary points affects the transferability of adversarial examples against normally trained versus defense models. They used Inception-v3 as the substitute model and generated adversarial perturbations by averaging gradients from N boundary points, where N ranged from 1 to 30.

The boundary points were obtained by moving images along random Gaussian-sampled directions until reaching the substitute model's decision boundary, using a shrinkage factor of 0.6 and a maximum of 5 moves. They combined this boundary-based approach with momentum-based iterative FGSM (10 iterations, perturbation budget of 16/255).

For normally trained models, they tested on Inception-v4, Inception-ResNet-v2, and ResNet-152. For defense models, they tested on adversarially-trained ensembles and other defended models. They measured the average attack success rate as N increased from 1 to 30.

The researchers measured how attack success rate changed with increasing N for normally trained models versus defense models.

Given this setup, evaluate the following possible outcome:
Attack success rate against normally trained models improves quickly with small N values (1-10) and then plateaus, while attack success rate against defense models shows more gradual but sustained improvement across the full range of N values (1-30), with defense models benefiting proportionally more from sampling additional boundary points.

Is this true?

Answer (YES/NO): NO